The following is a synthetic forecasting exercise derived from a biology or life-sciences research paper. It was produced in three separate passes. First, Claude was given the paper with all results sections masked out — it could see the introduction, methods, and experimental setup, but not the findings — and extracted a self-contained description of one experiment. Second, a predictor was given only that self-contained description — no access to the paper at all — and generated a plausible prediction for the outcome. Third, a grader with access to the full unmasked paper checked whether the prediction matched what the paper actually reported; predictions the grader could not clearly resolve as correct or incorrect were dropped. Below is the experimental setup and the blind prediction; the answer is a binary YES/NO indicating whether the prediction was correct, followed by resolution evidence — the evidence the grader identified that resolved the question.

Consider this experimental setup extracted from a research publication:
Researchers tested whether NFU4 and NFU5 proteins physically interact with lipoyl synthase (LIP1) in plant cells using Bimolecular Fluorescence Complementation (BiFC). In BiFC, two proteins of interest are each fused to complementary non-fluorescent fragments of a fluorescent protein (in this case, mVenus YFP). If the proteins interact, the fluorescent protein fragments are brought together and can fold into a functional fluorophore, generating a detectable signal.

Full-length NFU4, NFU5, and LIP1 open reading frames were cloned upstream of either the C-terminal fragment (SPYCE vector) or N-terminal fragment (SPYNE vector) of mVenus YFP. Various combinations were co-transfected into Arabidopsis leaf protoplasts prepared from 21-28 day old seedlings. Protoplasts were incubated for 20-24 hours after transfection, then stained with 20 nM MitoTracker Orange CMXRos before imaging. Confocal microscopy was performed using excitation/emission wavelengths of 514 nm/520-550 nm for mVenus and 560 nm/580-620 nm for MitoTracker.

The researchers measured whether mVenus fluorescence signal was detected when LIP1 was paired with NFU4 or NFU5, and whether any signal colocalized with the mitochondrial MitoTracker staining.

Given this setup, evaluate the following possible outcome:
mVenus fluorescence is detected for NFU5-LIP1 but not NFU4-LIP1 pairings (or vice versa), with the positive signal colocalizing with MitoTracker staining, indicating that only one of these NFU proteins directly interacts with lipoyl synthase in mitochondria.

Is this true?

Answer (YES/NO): NO